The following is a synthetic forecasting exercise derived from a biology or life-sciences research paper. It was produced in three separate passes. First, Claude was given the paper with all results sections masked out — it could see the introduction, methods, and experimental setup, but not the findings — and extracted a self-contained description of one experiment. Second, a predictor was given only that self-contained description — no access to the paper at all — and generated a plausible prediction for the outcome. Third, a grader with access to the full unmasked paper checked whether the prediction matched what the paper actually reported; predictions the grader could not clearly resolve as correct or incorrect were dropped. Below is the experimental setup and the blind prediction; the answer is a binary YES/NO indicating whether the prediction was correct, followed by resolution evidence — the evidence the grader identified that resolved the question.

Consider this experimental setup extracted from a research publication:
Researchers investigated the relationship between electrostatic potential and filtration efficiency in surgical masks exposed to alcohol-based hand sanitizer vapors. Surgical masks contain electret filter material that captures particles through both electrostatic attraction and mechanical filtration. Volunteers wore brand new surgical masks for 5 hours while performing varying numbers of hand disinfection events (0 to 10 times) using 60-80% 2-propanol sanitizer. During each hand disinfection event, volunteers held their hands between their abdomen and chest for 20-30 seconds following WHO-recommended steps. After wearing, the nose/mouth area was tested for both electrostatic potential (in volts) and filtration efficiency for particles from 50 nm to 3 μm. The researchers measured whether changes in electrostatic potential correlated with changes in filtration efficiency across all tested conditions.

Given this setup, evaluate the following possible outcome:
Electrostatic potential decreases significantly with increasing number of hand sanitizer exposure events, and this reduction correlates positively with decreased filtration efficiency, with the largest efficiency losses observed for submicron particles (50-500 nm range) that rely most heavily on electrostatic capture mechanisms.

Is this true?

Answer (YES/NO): YES